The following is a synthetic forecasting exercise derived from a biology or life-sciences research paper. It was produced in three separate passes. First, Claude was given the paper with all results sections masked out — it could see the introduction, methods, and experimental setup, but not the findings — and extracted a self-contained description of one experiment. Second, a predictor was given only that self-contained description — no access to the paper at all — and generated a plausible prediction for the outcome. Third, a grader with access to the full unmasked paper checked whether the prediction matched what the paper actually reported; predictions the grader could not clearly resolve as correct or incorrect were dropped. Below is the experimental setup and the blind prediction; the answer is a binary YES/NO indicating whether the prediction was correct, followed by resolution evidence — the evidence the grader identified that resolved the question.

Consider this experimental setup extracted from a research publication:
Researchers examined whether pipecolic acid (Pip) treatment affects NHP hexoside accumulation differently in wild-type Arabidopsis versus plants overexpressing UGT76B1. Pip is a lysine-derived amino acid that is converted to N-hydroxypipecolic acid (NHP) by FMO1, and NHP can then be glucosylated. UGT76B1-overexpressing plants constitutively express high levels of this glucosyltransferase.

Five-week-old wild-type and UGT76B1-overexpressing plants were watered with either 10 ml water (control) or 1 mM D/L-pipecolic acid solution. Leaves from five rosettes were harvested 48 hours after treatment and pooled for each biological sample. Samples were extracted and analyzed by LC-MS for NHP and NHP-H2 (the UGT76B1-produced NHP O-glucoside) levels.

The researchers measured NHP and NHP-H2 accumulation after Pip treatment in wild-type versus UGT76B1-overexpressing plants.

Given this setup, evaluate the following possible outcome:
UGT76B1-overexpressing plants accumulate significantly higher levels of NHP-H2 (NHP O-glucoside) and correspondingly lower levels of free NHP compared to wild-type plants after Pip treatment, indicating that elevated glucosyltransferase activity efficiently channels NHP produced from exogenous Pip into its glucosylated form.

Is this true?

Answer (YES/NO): NO